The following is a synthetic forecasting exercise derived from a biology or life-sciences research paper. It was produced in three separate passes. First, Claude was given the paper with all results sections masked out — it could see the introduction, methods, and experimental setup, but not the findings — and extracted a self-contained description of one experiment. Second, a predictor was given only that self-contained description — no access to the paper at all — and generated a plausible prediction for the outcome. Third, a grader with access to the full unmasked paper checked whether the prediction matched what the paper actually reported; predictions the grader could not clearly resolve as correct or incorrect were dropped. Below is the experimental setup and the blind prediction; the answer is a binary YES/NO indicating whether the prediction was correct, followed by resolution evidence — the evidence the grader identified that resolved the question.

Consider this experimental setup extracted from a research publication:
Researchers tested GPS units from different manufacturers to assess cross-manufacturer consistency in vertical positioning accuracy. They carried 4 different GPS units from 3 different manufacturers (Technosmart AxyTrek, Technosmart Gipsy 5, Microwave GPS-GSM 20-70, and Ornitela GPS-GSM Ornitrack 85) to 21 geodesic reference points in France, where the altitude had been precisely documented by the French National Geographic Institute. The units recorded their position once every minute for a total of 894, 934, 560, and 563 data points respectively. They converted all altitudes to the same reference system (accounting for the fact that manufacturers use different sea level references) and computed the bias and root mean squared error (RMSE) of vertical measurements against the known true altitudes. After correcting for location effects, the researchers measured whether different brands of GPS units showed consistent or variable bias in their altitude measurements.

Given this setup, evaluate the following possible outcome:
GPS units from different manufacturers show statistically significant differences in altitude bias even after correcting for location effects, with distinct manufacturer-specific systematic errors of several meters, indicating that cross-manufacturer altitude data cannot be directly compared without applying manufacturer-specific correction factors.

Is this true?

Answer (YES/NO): YES